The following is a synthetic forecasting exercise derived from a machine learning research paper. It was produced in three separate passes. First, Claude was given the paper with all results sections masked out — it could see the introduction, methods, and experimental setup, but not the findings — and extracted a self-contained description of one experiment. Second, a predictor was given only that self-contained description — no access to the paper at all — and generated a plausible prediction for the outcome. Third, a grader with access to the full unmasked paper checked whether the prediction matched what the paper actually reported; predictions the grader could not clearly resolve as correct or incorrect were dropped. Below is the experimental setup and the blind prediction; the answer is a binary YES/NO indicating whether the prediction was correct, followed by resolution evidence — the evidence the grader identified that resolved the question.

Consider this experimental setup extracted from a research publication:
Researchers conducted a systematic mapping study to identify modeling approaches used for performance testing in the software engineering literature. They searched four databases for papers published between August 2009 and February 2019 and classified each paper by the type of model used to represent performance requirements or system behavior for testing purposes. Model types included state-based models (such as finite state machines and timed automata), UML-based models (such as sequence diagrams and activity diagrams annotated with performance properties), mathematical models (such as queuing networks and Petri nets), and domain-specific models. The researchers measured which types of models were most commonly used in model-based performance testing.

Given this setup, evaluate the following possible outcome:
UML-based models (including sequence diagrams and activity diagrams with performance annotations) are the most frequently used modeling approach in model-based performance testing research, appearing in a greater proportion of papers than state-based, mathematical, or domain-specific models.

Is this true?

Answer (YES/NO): NO